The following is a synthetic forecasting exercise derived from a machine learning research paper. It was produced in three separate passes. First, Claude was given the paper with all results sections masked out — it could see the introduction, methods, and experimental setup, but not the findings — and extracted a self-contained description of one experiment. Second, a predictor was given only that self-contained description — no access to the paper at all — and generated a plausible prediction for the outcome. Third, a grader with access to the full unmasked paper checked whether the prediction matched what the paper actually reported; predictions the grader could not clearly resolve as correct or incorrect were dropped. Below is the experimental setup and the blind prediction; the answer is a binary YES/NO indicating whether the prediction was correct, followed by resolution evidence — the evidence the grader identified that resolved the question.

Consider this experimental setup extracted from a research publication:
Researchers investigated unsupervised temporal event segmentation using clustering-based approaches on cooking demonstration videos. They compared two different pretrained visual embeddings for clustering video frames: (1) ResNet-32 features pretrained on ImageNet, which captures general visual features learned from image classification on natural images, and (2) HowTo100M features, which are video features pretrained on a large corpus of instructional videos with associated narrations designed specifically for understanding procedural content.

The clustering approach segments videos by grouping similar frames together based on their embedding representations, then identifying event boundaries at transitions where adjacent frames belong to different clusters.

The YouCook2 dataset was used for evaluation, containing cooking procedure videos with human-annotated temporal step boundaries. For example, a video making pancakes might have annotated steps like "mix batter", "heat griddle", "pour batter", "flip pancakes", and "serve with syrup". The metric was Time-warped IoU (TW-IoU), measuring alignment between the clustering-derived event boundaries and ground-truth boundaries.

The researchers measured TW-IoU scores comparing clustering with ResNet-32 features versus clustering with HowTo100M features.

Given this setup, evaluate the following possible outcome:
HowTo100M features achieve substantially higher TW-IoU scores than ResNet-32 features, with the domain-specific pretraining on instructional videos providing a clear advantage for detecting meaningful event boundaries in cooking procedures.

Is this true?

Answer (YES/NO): NO